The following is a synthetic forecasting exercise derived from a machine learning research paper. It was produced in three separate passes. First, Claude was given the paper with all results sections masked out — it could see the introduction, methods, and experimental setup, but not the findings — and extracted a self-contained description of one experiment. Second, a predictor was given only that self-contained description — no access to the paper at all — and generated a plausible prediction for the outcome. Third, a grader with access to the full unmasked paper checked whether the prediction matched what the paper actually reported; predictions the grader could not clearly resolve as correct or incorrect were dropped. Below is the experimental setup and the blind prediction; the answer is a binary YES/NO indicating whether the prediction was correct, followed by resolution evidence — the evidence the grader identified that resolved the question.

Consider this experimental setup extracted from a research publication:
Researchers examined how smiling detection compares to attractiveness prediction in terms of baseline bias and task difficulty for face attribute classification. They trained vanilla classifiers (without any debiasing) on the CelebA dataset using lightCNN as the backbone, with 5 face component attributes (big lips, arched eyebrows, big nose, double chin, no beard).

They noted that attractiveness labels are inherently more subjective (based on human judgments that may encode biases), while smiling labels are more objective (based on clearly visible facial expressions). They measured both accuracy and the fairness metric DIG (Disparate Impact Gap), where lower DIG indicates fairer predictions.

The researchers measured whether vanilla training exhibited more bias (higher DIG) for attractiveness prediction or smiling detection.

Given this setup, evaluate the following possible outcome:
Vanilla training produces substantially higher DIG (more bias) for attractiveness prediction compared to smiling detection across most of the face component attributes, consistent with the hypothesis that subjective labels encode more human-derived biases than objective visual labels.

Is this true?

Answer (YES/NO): YES